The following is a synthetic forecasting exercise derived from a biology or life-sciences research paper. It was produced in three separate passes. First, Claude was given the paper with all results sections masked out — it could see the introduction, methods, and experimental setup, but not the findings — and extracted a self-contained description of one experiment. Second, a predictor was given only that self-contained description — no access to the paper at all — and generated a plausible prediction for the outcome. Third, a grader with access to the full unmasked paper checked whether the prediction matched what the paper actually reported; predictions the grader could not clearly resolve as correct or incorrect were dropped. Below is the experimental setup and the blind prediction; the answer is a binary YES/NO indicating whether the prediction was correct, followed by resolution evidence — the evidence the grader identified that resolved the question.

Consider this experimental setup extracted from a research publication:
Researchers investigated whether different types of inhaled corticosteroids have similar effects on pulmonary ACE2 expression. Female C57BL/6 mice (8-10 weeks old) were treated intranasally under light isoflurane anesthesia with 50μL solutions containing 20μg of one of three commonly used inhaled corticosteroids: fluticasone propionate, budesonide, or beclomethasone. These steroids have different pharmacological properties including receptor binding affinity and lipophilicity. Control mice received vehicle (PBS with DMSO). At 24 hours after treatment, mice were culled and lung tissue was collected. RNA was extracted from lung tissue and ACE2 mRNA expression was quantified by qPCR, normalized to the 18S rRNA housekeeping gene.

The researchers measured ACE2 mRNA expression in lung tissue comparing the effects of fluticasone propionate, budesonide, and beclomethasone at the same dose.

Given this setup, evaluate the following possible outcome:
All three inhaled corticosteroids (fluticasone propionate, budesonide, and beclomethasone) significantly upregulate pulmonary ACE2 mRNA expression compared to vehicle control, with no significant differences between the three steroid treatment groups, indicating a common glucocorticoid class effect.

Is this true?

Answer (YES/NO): NO